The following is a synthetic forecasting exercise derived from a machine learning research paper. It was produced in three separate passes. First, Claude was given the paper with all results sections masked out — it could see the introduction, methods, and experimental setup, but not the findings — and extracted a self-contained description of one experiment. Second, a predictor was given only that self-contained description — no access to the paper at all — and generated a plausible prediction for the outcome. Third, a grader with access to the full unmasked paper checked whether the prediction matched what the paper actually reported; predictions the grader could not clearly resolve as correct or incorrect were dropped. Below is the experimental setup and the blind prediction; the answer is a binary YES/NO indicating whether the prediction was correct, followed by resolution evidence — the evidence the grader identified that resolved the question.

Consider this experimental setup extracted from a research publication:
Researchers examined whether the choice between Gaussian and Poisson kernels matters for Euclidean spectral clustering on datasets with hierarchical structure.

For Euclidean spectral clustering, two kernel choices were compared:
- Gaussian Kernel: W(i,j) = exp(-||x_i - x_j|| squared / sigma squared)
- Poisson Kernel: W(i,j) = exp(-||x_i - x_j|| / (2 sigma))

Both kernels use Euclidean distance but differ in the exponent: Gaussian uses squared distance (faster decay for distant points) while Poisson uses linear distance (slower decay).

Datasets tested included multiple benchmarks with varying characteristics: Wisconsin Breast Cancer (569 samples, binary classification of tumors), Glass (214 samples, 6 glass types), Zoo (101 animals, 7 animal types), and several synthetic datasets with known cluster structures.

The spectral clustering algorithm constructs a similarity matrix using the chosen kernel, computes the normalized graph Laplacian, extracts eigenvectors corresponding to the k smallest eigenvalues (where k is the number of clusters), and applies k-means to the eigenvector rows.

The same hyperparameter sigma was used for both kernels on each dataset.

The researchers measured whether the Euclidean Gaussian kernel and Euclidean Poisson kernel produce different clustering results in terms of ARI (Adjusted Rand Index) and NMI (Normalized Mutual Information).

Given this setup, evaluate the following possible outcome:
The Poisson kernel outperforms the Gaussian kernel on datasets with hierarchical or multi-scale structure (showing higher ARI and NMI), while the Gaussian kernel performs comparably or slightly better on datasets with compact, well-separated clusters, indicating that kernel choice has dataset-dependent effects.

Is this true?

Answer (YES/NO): NO